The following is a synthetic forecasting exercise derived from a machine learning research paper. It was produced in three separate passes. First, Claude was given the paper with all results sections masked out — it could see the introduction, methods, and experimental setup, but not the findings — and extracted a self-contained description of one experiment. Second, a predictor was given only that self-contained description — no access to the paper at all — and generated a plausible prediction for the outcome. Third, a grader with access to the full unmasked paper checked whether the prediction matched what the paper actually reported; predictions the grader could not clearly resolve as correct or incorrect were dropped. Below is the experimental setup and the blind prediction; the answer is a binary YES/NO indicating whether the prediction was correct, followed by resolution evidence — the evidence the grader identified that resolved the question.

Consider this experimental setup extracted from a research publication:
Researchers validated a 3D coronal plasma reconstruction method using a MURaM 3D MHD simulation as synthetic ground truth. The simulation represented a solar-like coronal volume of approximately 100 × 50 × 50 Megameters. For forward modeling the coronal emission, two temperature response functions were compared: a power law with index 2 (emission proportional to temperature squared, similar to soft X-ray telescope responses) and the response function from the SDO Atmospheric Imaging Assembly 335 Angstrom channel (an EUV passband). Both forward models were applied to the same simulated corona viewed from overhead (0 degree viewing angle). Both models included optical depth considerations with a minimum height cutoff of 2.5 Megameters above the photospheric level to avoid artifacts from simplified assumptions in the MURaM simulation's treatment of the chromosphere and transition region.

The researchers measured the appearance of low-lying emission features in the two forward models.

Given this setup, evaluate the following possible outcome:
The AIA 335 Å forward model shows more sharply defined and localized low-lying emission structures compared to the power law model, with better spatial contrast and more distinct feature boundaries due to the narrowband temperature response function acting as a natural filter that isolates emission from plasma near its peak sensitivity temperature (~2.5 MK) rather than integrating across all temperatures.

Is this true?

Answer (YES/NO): NO